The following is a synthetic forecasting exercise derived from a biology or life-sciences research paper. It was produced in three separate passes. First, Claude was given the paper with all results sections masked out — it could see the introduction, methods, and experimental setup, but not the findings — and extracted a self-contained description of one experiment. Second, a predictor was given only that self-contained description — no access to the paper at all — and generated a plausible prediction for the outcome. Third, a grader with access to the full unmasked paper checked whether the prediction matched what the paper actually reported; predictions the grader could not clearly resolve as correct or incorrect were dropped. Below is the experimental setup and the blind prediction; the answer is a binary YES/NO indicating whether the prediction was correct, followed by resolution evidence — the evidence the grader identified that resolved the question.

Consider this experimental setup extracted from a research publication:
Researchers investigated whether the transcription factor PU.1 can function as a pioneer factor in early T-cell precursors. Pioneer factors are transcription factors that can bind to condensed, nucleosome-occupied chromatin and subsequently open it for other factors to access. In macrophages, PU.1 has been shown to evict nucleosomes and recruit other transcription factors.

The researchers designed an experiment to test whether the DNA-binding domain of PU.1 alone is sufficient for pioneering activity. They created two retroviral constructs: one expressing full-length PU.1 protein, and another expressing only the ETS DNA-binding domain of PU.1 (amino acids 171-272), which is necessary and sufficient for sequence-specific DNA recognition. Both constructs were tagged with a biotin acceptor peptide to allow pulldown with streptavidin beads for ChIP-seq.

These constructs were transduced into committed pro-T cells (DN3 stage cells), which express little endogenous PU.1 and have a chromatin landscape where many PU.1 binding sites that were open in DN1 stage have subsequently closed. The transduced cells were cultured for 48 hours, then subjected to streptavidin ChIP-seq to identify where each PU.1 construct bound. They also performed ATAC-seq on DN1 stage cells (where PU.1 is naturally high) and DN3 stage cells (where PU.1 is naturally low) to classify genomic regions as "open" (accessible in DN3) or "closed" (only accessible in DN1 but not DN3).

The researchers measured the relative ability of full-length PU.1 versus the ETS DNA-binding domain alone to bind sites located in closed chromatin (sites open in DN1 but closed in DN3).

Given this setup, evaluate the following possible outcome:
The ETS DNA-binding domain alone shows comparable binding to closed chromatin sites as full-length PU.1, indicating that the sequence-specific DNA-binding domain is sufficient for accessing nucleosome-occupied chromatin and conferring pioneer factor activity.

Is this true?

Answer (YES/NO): NO